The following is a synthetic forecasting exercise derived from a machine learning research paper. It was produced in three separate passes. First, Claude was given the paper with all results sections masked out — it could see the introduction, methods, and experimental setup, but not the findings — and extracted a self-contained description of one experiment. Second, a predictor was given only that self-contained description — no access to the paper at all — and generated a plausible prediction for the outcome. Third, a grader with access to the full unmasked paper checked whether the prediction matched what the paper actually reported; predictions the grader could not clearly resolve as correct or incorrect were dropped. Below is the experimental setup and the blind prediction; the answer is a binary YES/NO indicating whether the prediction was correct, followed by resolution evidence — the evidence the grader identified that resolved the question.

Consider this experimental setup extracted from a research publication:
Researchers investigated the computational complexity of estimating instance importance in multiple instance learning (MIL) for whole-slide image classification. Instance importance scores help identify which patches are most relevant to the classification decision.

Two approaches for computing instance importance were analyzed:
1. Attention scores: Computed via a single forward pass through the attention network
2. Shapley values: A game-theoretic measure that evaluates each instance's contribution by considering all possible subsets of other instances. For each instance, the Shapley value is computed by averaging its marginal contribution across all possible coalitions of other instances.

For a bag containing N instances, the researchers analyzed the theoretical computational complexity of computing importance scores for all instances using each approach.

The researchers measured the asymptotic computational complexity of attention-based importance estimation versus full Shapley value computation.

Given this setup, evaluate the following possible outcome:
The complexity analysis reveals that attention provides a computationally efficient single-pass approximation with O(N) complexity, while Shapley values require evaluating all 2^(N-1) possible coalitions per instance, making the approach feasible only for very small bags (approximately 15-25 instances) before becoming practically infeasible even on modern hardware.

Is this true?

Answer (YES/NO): NO